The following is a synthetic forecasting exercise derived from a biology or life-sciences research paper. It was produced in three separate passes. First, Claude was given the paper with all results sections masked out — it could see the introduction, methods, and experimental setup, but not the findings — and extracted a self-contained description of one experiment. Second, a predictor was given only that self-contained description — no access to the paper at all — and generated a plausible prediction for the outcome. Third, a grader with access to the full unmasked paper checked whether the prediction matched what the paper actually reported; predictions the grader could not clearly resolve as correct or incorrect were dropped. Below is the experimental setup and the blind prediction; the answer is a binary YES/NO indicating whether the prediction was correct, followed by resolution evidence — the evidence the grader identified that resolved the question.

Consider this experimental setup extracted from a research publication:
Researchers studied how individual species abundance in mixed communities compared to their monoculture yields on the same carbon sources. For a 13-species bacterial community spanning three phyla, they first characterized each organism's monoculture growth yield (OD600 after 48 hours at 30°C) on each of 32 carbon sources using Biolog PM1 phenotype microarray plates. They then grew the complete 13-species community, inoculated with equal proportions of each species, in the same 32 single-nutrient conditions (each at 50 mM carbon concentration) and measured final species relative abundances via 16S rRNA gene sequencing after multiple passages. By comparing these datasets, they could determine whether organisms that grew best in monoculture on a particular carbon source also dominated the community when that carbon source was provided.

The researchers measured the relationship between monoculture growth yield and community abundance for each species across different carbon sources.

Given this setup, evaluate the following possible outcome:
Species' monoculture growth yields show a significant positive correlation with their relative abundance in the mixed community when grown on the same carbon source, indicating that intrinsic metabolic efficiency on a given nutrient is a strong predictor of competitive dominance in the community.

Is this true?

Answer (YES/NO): NO